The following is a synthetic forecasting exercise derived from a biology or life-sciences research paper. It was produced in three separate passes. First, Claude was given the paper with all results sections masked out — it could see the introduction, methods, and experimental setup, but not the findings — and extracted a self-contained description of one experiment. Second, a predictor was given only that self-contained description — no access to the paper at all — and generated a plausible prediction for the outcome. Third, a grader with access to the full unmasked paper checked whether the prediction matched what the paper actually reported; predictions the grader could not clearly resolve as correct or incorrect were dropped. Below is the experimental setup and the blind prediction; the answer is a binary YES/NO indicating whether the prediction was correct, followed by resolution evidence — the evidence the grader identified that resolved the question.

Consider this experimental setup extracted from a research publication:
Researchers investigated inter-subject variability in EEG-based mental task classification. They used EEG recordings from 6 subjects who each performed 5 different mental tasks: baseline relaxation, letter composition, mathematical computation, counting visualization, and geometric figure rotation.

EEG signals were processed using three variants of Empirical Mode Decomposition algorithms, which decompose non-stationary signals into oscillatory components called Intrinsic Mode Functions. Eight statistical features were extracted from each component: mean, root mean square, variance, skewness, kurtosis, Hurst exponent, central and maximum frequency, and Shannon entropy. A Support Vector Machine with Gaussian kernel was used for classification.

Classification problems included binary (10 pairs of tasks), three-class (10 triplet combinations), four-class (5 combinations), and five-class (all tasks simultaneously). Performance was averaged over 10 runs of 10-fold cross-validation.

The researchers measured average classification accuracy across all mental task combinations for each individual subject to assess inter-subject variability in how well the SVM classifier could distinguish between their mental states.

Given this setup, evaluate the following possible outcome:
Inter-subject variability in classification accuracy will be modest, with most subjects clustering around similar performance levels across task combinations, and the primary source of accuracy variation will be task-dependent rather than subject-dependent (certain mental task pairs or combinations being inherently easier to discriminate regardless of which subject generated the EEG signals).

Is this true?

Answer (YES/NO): NO